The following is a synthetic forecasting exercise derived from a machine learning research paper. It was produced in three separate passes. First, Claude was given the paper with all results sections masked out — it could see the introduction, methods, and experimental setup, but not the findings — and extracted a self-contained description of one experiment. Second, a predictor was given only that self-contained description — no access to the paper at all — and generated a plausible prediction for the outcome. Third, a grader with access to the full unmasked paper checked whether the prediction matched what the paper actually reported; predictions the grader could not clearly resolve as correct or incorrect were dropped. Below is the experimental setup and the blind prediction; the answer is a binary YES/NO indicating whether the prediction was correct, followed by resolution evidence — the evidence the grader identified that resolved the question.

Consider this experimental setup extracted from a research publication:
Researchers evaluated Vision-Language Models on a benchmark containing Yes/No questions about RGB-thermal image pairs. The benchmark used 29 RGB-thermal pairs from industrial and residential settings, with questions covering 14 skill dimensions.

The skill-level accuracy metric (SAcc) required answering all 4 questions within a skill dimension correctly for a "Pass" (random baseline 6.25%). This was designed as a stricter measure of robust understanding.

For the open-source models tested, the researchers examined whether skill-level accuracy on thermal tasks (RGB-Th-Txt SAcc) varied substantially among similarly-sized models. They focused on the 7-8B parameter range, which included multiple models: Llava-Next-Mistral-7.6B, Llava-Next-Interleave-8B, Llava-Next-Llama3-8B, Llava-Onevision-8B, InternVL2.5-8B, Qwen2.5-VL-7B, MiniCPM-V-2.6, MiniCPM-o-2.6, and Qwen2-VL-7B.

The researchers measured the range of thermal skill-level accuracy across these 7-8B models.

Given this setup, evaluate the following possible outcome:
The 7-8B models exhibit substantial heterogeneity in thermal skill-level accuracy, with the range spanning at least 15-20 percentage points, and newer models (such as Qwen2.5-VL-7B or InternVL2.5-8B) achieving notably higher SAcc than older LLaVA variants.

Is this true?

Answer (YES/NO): NO